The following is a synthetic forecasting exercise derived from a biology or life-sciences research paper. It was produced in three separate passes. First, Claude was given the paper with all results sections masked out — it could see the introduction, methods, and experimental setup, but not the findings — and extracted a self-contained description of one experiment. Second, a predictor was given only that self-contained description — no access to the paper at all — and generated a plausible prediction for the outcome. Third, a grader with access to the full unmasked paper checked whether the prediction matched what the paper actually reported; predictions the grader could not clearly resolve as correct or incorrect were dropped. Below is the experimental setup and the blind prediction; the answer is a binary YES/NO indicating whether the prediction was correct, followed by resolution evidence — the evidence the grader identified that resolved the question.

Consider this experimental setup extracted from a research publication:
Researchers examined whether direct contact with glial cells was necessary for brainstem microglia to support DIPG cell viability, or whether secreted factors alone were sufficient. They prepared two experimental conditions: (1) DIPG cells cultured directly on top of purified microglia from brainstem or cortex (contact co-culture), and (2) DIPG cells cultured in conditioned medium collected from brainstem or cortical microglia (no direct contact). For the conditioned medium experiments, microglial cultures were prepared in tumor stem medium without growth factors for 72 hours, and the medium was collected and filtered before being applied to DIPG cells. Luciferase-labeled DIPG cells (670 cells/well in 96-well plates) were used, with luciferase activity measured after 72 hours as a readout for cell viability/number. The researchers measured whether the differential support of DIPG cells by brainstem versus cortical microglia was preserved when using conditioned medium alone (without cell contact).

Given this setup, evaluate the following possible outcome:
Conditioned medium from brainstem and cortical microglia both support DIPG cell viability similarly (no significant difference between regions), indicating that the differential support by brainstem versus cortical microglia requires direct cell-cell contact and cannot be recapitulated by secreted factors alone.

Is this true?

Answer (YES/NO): NO